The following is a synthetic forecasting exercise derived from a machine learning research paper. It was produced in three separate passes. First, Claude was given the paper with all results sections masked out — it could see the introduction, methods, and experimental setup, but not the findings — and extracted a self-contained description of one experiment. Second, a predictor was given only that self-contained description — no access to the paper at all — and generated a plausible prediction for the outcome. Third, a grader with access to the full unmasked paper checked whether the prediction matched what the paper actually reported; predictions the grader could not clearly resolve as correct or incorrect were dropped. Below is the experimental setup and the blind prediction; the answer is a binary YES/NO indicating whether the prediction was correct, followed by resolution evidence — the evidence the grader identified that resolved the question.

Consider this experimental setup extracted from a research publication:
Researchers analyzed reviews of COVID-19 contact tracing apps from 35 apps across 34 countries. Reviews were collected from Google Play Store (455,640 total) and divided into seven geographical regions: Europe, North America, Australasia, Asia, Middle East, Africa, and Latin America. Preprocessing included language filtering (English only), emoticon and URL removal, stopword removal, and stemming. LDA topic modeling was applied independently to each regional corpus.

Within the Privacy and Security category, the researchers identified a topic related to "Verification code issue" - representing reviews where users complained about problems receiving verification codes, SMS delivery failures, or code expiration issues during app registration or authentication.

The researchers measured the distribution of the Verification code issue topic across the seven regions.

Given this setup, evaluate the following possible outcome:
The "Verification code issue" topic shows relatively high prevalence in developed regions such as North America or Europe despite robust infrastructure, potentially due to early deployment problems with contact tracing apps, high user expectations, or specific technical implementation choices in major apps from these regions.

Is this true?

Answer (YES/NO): NO